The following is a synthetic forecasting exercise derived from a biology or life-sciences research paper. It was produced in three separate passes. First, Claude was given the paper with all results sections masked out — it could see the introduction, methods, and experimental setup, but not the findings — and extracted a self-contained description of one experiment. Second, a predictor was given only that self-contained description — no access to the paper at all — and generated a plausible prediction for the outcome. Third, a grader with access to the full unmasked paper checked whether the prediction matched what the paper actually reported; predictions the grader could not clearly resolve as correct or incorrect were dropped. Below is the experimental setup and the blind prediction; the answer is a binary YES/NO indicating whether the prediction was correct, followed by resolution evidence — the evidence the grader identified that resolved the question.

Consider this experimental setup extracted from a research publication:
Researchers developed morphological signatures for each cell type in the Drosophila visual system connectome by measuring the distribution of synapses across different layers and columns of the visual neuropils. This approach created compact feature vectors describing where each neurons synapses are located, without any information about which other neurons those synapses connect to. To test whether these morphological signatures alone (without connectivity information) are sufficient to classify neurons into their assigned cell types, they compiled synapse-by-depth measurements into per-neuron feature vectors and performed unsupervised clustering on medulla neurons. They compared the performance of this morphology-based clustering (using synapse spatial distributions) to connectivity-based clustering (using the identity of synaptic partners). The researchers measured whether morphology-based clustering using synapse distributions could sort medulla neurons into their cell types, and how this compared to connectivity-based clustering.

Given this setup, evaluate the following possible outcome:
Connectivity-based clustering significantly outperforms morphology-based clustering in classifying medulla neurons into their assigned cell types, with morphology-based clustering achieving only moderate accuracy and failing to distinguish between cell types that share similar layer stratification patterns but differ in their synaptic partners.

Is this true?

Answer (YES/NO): NO